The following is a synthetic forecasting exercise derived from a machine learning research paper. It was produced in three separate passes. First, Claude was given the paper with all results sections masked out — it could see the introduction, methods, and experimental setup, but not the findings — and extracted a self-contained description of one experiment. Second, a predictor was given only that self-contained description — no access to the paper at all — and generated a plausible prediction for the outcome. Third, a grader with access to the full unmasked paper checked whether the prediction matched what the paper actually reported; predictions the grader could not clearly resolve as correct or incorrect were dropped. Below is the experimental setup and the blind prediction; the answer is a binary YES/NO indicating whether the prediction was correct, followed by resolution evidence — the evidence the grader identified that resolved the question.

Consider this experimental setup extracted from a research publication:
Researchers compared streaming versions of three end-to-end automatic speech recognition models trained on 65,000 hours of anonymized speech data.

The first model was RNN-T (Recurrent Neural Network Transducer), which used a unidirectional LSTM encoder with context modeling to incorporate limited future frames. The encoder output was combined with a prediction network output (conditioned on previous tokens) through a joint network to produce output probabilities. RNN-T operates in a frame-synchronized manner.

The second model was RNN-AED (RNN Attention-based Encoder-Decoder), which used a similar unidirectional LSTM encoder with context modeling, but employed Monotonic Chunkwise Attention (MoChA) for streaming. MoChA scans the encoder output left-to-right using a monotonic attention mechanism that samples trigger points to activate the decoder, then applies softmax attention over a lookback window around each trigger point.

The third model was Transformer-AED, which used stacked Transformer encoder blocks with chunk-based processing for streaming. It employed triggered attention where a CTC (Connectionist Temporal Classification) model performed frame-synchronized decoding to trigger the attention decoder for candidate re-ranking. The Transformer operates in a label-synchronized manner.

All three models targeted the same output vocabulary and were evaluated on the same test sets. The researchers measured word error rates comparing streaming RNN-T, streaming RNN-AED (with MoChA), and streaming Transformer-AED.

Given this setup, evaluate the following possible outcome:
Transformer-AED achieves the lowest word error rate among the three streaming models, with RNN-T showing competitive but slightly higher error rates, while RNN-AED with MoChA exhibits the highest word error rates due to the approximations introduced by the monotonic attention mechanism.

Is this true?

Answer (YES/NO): NO